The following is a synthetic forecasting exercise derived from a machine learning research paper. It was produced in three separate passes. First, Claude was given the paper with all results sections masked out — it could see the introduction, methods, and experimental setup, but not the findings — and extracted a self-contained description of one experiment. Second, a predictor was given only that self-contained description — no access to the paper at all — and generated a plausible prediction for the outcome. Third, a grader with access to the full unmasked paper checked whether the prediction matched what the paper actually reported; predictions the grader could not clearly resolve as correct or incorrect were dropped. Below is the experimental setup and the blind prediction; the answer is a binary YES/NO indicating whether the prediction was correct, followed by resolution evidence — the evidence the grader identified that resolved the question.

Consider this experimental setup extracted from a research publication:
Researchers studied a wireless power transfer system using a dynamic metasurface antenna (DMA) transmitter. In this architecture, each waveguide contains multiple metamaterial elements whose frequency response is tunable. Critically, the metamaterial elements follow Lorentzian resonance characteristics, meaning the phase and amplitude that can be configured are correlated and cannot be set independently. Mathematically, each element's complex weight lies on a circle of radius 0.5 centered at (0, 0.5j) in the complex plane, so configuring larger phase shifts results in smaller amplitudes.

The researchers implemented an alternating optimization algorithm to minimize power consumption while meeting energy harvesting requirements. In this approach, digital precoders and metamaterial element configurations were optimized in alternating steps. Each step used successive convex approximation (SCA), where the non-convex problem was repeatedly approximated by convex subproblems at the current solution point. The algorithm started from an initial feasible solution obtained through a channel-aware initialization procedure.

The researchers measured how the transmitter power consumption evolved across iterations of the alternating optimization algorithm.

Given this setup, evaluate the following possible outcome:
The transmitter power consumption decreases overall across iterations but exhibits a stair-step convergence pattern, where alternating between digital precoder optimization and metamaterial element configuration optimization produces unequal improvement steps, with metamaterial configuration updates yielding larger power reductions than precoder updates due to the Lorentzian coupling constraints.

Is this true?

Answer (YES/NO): NO